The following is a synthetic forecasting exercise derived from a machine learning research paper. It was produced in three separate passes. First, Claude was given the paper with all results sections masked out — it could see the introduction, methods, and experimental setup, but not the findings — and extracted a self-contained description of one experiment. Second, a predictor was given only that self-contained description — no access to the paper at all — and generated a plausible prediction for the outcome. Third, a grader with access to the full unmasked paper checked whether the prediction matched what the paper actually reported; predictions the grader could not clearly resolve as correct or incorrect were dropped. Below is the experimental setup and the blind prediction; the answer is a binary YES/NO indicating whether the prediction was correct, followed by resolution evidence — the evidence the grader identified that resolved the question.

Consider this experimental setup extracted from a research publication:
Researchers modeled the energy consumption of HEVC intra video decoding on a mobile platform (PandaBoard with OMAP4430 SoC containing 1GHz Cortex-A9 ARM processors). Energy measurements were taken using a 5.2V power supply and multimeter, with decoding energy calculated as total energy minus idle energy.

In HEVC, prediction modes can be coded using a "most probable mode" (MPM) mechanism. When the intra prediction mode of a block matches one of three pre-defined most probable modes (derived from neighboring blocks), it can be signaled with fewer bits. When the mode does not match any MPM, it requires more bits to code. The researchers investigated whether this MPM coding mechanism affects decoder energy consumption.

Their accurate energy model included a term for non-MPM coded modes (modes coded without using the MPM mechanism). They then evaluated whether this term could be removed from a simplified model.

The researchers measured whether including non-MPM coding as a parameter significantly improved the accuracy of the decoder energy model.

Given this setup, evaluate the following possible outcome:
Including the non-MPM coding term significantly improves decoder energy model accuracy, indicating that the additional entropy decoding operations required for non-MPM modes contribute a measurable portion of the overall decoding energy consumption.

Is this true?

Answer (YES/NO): NO